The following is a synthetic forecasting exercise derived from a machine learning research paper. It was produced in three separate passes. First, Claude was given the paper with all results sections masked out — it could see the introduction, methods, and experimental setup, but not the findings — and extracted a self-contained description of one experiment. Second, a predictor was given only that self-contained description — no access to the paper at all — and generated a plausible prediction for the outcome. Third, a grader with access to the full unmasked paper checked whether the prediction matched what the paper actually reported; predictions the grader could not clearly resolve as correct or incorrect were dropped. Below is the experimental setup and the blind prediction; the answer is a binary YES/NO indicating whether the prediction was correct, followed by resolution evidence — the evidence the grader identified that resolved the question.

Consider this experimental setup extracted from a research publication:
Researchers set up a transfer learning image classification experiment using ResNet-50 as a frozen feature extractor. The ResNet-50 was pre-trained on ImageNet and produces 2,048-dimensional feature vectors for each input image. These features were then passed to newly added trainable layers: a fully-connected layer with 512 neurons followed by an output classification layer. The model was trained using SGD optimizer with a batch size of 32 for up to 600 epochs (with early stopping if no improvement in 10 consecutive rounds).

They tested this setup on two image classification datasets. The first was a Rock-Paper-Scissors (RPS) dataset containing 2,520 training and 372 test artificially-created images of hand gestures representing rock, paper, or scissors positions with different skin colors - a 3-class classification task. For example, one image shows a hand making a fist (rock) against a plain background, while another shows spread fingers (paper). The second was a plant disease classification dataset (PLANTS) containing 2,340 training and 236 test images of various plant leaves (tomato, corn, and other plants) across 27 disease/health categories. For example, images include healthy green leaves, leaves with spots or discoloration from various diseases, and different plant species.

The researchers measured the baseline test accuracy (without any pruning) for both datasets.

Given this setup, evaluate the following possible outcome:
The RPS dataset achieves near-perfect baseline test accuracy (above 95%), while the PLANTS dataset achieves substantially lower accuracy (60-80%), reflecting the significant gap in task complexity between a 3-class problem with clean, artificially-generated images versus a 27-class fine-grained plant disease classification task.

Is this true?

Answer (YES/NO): NO